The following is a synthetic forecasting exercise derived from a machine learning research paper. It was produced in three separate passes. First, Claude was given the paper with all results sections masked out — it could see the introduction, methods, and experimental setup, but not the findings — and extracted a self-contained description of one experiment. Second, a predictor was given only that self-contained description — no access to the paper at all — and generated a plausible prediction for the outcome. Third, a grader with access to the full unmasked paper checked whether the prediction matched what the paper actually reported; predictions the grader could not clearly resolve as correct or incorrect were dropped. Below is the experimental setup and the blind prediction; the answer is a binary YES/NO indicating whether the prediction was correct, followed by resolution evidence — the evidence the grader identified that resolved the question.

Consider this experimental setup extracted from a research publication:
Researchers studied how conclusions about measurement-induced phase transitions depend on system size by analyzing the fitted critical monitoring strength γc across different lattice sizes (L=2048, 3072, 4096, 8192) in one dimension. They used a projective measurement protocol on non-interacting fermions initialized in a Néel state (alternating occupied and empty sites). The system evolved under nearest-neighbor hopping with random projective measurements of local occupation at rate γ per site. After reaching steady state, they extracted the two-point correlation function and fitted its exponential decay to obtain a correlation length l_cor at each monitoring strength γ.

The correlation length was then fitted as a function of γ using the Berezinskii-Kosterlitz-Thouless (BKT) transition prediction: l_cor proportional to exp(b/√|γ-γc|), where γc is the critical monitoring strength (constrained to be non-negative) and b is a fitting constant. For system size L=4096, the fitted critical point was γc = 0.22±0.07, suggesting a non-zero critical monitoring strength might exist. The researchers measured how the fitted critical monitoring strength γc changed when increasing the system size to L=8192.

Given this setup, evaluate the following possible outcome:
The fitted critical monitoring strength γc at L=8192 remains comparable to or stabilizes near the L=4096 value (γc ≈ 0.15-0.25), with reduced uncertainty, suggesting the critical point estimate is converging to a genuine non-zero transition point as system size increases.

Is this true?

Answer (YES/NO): NO